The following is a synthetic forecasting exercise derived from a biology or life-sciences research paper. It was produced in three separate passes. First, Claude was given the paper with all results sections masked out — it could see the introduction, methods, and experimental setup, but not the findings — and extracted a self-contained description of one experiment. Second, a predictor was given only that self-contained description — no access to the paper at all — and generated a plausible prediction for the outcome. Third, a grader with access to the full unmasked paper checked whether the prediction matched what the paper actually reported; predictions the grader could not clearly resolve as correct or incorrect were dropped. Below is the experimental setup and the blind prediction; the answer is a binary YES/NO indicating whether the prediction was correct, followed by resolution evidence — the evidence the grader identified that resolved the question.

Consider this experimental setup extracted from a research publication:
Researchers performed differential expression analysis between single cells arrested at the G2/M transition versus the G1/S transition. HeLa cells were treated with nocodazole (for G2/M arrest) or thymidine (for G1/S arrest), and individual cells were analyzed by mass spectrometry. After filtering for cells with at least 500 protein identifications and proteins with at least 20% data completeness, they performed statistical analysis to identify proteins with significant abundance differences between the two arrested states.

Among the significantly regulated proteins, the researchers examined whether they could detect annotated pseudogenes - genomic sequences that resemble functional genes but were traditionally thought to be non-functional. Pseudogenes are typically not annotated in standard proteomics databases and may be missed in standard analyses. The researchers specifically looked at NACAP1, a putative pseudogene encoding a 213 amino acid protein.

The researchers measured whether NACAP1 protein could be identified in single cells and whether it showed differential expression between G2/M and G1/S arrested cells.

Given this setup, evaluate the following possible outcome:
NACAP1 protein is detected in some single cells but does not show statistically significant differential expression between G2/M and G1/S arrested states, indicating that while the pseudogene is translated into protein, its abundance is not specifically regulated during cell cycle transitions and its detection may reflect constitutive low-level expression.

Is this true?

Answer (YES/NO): NO